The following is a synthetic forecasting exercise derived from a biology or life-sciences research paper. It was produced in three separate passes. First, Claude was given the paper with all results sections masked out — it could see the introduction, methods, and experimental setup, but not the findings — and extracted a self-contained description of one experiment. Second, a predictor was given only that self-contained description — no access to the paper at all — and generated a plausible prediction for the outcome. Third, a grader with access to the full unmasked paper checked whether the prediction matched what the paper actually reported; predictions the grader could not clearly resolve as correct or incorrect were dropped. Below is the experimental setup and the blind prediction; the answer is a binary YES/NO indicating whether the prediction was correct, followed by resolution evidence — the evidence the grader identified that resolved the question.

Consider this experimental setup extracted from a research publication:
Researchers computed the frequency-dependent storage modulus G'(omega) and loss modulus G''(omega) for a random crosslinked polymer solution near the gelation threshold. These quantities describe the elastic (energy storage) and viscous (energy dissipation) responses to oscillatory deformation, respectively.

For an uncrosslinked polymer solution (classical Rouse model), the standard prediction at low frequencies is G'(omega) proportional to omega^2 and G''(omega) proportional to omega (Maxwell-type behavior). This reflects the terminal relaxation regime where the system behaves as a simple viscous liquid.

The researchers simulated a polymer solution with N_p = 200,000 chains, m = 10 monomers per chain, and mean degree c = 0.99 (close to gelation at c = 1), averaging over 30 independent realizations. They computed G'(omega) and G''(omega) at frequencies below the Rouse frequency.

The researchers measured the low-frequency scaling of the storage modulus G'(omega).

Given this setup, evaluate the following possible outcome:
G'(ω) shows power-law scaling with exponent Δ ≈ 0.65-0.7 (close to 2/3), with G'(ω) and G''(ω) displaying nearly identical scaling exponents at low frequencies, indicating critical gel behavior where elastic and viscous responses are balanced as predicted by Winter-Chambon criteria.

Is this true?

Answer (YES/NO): NO